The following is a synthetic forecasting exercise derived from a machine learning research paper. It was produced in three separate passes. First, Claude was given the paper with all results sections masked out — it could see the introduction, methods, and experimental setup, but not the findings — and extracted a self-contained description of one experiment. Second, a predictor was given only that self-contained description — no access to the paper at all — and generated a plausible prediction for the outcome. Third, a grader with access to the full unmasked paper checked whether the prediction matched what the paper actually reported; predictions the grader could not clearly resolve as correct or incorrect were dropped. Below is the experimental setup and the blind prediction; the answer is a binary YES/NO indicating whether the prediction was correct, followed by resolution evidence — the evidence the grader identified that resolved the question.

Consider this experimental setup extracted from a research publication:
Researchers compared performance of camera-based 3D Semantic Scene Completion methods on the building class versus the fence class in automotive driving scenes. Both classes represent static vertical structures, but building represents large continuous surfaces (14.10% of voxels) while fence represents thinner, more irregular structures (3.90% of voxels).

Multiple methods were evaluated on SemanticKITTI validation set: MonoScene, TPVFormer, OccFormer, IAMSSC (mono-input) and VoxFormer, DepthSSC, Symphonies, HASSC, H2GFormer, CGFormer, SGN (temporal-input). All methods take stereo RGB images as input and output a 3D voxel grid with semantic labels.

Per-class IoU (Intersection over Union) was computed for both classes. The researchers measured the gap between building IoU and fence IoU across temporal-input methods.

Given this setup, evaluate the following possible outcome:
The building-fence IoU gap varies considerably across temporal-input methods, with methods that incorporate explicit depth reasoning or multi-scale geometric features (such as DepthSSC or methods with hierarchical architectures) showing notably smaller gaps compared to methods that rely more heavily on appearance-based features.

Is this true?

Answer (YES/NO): NO